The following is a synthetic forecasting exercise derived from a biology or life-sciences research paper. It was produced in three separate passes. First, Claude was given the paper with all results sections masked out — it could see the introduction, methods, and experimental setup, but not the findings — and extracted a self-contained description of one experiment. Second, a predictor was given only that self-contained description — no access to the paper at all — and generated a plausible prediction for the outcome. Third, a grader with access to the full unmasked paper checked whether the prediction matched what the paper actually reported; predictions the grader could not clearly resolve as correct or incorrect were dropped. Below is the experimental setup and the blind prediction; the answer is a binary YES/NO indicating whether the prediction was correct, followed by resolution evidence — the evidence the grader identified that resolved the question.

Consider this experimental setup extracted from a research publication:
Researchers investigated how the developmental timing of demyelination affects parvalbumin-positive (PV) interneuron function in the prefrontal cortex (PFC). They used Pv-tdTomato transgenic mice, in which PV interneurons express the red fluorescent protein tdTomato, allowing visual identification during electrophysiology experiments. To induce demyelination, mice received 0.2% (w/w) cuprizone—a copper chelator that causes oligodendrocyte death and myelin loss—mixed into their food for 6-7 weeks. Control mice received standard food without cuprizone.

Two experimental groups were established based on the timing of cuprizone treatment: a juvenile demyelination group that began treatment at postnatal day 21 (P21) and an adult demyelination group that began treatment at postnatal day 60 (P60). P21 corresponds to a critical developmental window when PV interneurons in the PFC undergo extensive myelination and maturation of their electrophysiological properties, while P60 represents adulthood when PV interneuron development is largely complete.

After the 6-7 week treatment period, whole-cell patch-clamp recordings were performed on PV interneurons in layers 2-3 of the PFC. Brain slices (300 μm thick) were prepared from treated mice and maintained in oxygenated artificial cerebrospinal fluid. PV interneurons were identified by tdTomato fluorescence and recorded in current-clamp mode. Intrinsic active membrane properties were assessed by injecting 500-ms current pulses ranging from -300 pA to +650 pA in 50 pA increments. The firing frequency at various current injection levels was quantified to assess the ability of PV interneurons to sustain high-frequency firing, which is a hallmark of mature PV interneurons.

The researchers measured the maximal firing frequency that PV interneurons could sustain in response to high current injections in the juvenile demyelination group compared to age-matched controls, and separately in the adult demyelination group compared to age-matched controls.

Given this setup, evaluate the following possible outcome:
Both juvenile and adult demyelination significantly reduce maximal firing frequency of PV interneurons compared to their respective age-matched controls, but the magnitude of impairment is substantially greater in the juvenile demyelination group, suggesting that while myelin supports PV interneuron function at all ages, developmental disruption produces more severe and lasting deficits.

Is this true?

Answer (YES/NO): NO